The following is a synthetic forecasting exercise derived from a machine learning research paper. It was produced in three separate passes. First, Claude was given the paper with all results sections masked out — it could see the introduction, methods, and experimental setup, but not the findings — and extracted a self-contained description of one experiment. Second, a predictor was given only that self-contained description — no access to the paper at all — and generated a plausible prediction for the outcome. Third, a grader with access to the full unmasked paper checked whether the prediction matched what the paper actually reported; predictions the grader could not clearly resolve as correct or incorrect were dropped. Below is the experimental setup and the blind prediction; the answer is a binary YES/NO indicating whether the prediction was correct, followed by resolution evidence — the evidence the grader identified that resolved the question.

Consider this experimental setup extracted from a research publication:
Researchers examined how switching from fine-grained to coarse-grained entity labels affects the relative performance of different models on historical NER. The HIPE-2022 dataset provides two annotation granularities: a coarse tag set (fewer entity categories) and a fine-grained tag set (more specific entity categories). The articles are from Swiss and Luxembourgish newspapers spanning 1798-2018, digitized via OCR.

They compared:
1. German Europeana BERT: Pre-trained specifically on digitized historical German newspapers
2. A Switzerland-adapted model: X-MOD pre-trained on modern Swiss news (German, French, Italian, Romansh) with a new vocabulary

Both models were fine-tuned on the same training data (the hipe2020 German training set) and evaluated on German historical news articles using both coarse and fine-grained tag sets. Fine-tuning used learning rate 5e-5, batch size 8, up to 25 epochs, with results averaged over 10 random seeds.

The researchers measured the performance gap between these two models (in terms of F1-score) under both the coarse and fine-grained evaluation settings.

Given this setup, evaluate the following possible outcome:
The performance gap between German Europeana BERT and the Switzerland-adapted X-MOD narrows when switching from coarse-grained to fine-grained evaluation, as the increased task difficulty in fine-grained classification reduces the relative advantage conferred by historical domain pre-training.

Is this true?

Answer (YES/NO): NO